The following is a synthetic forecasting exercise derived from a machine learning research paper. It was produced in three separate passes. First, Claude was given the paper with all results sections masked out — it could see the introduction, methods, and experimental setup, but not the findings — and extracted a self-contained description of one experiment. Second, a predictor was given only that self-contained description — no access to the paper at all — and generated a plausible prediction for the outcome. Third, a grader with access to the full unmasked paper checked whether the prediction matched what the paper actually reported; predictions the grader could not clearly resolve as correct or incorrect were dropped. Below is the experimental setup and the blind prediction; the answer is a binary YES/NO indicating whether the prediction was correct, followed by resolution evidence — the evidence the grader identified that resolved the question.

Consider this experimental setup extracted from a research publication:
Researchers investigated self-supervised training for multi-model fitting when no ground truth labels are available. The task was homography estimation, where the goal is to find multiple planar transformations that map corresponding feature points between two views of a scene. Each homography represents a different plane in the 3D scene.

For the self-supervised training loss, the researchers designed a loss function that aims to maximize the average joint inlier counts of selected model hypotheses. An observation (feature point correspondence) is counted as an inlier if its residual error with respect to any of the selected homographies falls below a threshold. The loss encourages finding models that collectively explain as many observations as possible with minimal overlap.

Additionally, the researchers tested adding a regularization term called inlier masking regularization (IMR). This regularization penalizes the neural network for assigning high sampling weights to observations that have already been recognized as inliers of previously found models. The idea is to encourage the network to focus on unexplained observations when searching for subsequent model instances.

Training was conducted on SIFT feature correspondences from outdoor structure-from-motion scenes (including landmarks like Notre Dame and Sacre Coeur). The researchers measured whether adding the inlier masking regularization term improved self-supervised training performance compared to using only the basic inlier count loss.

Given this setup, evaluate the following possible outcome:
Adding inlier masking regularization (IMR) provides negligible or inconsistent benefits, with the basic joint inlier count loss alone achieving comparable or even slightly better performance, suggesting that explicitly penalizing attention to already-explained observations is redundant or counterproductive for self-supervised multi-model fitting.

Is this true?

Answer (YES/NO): NO